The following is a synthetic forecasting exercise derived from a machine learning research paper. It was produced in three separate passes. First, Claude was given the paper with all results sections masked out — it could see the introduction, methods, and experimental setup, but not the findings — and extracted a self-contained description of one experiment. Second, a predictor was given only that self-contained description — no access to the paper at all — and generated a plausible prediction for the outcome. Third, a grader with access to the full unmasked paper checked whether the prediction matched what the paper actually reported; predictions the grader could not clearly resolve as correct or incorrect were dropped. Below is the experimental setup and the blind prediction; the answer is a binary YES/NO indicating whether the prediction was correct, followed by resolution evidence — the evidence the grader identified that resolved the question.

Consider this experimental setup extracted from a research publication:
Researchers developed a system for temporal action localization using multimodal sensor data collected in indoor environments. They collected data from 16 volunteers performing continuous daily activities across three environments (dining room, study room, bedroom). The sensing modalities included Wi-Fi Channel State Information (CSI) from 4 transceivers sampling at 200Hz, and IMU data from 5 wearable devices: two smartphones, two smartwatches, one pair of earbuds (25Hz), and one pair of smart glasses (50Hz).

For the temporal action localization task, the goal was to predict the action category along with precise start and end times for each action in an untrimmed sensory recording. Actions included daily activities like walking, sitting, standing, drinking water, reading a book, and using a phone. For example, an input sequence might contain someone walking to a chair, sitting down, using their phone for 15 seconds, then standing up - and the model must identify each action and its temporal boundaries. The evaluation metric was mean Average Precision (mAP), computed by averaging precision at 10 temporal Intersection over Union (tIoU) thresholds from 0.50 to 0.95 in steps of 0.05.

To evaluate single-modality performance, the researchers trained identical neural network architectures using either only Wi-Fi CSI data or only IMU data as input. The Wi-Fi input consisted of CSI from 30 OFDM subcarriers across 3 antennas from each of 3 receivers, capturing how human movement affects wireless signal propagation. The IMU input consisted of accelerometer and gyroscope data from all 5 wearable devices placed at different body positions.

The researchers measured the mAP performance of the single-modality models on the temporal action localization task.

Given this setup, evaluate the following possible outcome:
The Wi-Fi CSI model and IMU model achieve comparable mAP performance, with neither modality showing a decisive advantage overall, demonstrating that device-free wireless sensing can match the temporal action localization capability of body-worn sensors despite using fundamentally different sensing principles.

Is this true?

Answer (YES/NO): NO